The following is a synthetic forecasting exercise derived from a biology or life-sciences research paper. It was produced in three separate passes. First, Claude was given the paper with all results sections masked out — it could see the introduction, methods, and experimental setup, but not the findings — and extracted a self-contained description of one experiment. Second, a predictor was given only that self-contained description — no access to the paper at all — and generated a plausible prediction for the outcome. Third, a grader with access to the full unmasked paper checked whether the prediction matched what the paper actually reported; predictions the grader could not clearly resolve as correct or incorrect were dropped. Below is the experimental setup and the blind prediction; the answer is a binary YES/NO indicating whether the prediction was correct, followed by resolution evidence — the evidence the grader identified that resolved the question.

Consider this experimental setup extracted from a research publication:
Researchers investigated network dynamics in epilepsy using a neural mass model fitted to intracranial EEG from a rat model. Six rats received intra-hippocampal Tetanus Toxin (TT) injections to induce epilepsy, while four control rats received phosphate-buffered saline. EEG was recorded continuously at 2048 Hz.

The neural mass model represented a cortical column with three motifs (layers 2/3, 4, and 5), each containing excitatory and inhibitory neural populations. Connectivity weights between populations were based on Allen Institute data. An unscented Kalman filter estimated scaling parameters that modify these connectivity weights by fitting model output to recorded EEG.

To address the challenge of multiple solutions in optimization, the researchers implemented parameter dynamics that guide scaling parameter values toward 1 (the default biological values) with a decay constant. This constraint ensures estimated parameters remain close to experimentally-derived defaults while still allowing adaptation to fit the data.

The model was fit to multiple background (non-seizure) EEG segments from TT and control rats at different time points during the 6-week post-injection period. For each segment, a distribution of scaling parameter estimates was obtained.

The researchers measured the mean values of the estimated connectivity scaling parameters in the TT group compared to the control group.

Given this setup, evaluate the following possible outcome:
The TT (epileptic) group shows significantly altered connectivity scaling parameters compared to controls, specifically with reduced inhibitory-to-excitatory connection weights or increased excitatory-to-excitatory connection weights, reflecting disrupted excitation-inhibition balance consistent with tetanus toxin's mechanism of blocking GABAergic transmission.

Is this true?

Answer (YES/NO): NO